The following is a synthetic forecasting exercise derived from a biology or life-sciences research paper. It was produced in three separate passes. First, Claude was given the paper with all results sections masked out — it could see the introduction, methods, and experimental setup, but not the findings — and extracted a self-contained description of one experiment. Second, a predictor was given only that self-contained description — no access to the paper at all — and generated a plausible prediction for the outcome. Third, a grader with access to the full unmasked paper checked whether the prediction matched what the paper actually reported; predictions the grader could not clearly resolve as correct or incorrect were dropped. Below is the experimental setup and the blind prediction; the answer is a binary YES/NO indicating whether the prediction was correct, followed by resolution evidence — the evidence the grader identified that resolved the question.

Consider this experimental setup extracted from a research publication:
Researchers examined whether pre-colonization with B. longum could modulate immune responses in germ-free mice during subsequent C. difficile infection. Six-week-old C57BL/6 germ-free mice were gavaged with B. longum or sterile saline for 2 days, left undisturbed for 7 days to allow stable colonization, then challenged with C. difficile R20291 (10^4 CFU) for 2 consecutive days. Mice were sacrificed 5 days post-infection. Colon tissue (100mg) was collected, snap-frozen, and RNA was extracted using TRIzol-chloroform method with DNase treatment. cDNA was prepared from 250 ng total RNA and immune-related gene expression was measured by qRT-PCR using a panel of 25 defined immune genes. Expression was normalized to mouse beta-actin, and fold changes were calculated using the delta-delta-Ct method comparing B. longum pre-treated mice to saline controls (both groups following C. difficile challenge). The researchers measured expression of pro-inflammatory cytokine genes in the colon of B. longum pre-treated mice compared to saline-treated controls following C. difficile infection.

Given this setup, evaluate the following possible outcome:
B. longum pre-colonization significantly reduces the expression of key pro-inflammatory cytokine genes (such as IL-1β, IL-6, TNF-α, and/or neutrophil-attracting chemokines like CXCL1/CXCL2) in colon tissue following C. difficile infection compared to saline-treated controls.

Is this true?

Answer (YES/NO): YES